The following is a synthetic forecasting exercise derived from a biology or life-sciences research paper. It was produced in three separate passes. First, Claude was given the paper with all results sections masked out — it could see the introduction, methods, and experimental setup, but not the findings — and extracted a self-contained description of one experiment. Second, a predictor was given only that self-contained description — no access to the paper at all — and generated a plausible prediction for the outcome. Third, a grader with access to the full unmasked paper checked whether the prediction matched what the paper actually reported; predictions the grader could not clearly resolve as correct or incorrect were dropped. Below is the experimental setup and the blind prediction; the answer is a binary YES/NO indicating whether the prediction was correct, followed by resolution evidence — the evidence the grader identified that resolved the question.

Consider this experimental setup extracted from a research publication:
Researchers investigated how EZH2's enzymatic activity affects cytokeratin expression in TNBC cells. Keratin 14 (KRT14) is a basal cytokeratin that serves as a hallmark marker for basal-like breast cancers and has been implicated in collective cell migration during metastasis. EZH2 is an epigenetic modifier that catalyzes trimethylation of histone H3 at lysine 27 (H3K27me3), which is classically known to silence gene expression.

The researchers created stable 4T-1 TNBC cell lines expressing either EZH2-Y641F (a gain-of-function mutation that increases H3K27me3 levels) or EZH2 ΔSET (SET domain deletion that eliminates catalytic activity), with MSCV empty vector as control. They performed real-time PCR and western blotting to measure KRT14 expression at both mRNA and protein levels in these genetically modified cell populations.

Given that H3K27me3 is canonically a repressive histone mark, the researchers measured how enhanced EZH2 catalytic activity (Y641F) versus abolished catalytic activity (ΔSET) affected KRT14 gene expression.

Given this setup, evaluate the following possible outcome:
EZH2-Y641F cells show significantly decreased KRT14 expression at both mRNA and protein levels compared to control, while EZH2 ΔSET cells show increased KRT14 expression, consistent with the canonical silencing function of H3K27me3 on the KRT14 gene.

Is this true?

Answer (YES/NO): NO